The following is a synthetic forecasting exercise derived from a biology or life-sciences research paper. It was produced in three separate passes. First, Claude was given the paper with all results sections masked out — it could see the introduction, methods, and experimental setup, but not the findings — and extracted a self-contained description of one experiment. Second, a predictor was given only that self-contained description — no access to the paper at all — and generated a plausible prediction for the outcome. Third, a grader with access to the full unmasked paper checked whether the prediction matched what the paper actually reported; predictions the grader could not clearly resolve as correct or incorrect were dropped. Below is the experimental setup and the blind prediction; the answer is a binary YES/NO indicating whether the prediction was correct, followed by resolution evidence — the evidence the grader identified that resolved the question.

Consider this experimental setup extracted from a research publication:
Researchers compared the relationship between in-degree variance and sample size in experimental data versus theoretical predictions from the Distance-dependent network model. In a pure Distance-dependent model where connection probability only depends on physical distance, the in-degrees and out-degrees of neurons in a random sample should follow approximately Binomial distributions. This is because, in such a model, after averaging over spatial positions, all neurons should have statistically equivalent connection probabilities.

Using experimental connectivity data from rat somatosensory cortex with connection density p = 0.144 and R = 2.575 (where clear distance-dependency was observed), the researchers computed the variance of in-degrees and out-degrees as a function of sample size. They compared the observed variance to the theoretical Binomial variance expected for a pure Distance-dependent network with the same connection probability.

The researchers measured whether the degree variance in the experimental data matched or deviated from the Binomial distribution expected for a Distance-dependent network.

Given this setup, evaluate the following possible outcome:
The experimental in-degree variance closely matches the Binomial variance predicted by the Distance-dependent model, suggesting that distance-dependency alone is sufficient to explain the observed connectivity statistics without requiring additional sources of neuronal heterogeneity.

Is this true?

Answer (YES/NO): NO